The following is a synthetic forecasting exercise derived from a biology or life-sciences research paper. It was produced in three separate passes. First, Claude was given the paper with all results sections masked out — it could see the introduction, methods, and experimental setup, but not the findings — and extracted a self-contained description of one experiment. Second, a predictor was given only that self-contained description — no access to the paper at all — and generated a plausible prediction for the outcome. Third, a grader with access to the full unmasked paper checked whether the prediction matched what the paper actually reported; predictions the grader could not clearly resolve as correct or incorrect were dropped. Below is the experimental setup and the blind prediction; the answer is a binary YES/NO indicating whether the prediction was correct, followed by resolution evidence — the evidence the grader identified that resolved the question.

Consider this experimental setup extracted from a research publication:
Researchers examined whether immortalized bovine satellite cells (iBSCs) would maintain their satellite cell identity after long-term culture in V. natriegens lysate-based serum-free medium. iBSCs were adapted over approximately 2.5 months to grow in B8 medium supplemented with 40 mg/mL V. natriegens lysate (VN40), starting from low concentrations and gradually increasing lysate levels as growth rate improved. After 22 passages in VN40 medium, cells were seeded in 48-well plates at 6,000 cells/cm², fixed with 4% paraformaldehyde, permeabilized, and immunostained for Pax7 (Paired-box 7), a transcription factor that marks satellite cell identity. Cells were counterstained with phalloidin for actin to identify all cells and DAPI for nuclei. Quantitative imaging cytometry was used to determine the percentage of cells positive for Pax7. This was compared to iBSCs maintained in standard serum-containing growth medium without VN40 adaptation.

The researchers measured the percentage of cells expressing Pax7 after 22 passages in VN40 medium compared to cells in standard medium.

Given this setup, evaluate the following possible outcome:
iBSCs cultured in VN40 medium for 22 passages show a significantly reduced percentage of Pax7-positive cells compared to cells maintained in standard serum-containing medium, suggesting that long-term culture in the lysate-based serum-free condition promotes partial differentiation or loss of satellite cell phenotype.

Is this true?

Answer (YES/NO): NO